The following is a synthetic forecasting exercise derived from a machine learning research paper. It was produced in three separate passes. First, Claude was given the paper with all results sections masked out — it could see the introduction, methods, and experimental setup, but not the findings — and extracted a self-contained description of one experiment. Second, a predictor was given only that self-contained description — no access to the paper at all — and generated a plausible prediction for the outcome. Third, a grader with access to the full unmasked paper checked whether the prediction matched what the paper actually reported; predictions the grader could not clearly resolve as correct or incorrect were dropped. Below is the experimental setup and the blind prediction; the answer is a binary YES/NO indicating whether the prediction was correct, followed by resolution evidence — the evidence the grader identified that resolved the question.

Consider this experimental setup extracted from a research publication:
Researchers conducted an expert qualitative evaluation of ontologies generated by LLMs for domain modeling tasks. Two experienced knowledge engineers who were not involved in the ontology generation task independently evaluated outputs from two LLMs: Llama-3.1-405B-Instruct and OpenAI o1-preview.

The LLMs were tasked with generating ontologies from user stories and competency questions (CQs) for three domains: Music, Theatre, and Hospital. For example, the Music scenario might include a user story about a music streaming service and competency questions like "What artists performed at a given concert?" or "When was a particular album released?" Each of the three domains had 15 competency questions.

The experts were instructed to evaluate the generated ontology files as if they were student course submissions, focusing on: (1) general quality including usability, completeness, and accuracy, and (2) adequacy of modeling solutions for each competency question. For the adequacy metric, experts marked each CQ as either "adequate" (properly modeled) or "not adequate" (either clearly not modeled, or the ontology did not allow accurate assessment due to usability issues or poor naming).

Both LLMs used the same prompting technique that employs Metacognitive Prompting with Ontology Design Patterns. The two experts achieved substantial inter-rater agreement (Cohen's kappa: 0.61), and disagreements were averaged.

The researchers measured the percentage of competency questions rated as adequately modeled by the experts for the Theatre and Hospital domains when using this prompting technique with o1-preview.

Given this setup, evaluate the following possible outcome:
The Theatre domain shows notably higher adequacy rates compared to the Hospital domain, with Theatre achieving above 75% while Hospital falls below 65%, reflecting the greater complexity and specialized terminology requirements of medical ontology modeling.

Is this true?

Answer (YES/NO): NO